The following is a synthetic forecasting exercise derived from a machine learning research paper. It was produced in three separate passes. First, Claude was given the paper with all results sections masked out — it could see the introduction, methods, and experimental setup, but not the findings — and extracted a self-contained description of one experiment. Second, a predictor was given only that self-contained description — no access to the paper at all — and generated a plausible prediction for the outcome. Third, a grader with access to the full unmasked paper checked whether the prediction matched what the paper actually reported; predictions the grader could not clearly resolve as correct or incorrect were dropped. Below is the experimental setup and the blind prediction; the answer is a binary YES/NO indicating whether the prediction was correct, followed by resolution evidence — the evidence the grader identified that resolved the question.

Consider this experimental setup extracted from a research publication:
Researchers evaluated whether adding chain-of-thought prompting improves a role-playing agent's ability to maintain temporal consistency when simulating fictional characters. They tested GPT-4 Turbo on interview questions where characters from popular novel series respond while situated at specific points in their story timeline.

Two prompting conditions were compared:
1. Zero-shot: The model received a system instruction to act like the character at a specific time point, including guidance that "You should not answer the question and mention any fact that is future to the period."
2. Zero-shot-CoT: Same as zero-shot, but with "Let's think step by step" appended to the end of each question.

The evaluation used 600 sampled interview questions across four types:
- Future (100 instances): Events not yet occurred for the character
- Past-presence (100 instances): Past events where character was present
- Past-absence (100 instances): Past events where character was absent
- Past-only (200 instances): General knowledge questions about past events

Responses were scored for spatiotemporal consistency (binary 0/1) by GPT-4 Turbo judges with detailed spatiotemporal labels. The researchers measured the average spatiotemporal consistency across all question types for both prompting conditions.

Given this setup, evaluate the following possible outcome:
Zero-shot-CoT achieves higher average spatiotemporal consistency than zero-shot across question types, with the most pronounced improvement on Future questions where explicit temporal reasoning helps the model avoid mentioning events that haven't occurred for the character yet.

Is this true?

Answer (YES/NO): NO